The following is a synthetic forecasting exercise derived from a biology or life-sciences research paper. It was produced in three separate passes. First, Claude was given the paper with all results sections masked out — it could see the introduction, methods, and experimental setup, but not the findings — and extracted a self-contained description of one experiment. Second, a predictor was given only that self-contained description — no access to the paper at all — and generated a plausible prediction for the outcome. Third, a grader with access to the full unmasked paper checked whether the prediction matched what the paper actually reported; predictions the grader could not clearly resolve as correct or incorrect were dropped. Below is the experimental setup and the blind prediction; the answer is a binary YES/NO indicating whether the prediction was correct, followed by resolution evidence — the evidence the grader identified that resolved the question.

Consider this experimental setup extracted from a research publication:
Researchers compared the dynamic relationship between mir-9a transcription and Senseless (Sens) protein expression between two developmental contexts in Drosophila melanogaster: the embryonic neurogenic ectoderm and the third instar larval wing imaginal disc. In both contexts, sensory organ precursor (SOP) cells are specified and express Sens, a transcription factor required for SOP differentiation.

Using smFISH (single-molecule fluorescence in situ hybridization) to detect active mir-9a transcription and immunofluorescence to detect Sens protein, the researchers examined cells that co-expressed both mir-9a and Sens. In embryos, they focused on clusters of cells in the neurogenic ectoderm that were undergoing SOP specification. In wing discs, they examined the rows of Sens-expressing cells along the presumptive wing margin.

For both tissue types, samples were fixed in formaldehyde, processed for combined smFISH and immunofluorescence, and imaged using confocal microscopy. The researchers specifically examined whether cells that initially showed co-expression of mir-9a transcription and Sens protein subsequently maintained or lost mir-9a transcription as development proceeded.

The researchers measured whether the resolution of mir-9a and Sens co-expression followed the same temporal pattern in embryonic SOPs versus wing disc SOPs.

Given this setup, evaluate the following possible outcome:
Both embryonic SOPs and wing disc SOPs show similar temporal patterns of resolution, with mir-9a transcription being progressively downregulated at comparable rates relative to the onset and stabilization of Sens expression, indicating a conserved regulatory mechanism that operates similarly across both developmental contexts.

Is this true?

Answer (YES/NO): NO